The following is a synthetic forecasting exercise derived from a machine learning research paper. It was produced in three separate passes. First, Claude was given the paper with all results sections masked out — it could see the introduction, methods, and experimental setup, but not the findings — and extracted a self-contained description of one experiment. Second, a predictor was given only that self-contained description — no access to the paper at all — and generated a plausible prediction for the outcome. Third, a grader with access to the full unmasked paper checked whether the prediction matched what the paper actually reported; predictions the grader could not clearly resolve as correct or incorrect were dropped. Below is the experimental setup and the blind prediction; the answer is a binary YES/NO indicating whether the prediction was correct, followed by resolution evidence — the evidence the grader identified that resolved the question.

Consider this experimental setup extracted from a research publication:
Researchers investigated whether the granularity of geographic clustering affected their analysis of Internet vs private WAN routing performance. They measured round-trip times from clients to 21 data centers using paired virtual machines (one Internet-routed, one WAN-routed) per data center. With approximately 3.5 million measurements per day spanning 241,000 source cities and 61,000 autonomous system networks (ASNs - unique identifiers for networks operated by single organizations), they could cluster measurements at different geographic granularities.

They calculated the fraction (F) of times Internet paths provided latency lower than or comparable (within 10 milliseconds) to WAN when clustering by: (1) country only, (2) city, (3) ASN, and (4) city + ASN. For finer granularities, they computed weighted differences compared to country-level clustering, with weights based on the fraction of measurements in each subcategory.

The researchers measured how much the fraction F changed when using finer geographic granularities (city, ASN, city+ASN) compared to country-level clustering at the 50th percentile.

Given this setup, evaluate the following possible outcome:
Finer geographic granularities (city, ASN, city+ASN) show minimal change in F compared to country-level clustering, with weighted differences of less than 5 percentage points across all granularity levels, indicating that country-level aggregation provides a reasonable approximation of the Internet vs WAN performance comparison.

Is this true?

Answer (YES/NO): NO